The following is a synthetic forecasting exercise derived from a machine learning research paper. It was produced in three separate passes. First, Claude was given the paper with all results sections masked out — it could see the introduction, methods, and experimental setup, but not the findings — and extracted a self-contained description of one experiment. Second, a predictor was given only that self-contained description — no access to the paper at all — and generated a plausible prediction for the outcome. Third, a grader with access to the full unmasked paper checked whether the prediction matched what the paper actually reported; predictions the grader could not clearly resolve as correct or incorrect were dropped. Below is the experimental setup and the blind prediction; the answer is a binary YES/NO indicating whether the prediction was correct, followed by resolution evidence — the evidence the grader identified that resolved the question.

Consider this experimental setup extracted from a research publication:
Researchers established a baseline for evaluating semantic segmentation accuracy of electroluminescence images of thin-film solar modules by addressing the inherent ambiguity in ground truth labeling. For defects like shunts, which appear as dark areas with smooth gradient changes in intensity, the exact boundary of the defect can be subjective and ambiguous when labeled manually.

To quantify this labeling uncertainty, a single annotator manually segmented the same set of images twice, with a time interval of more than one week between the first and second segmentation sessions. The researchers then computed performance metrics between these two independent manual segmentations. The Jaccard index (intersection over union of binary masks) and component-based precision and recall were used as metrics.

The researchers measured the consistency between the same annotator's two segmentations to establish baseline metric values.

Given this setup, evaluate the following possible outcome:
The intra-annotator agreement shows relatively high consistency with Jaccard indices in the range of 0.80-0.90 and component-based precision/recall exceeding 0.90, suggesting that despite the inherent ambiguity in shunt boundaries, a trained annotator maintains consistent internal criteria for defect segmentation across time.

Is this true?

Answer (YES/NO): NO